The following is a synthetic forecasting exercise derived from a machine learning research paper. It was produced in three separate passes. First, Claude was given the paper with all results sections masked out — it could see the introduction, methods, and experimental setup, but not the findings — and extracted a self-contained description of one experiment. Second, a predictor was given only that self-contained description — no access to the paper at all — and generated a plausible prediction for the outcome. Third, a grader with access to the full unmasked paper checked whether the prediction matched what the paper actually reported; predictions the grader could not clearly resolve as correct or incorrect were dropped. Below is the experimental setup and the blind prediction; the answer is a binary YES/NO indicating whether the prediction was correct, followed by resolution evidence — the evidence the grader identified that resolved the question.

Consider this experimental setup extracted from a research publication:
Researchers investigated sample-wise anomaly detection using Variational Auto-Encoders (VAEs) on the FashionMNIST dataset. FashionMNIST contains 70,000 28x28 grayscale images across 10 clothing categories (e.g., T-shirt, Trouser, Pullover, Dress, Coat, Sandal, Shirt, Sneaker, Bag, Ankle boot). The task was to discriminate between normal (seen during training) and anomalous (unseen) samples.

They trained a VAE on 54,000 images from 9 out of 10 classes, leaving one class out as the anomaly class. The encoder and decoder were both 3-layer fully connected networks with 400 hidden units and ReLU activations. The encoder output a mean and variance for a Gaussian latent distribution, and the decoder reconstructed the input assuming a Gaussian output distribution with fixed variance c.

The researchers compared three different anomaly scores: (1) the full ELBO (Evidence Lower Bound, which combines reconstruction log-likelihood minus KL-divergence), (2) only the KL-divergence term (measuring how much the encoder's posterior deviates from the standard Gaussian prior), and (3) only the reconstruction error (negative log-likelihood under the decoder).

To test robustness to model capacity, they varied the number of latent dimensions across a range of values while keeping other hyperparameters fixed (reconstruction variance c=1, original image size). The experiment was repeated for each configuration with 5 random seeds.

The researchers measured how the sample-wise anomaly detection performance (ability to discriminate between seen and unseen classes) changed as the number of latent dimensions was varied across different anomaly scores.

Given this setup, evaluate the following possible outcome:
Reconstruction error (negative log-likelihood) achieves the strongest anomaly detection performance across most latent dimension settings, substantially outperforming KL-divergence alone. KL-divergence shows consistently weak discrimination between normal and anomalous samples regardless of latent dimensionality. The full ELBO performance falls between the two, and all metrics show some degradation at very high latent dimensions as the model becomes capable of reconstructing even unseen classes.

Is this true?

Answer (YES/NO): NO